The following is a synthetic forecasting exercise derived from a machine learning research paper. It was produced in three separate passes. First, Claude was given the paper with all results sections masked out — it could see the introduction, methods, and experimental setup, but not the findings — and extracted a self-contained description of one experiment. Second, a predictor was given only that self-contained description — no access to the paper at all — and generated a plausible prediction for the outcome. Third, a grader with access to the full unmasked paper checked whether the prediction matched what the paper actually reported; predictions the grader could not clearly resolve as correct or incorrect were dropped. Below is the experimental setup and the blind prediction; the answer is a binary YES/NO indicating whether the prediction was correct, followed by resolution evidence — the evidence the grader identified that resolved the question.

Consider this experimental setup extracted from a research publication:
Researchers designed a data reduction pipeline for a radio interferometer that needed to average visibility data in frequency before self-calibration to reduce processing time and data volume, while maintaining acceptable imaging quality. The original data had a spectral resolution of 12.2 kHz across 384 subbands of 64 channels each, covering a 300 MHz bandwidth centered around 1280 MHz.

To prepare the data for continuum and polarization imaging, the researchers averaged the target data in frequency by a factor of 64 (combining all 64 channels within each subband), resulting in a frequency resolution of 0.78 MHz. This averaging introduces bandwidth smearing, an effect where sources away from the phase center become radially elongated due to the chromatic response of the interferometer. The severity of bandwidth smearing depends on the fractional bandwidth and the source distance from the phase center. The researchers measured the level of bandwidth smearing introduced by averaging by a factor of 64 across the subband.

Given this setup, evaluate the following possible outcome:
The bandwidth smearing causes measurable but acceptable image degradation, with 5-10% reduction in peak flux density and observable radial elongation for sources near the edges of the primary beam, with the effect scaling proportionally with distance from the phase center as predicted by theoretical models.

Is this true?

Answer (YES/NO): NO